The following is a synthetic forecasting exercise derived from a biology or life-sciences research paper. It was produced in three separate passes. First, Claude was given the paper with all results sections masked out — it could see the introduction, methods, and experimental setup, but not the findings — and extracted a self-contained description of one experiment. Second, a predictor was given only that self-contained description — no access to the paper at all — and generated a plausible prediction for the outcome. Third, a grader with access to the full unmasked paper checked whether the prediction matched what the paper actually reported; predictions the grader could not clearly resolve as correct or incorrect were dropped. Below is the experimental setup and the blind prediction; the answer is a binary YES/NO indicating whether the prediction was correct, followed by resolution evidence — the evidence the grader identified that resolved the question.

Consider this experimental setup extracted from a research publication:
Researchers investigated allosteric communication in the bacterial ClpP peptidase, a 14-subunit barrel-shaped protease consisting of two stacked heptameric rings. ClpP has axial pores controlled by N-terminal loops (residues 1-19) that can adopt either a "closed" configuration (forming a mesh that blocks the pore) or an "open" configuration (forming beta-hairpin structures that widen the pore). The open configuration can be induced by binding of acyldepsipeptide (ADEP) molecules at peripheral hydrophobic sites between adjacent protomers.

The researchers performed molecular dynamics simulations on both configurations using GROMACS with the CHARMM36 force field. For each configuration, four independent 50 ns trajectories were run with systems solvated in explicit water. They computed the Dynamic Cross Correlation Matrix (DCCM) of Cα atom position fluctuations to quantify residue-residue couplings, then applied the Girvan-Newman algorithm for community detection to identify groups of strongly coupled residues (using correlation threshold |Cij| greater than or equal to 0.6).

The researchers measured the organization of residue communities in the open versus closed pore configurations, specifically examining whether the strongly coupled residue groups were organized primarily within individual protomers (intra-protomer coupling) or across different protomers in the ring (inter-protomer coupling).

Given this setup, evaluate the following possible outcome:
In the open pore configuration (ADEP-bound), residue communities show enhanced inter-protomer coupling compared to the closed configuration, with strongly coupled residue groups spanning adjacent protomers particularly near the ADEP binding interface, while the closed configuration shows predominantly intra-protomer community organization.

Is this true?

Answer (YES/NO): NO